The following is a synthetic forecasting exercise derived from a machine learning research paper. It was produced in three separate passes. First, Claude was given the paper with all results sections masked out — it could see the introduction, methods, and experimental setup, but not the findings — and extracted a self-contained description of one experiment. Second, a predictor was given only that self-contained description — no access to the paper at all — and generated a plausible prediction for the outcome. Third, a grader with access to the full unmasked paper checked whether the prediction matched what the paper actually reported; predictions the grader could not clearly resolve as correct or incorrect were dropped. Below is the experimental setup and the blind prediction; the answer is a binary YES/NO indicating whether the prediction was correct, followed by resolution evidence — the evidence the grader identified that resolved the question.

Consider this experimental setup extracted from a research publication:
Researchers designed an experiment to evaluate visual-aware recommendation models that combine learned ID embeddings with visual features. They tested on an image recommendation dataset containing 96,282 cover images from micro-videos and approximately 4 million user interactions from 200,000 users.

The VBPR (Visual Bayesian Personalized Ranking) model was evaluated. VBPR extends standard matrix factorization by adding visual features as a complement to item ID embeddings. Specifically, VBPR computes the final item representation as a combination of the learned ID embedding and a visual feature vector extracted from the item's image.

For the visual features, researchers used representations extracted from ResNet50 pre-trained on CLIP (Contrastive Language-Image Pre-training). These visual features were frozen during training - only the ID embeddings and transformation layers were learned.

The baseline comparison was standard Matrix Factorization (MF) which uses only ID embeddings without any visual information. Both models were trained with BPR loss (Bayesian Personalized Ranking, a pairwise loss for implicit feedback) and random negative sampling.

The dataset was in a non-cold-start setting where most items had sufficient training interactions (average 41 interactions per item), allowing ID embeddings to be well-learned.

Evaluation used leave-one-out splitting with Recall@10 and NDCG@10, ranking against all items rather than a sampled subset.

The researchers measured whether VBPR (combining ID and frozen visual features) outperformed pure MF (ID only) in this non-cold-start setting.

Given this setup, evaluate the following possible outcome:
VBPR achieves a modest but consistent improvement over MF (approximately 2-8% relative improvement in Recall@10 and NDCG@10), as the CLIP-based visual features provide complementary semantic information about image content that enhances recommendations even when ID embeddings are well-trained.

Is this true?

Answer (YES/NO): NO